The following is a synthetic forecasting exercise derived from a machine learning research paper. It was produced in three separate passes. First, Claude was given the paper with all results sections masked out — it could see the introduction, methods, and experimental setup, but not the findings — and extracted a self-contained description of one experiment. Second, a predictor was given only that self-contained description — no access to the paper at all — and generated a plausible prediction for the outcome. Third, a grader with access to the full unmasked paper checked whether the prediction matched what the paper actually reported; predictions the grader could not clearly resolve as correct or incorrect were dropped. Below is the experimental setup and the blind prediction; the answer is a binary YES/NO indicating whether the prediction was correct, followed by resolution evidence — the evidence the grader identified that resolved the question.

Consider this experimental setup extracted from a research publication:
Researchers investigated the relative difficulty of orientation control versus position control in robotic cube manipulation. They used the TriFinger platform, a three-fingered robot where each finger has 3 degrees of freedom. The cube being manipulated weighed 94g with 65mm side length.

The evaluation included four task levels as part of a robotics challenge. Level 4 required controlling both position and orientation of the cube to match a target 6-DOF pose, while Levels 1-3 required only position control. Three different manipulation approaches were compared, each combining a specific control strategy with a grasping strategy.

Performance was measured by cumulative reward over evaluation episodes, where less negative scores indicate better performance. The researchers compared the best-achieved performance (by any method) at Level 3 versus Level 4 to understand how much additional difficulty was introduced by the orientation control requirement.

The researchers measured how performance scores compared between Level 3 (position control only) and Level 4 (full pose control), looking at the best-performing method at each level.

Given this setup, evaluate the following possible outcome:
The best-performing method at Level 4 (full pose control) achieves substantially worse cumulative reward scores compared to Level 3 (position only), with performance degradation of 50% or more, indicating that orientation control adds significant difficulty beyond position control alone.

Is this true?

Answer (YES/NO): YES